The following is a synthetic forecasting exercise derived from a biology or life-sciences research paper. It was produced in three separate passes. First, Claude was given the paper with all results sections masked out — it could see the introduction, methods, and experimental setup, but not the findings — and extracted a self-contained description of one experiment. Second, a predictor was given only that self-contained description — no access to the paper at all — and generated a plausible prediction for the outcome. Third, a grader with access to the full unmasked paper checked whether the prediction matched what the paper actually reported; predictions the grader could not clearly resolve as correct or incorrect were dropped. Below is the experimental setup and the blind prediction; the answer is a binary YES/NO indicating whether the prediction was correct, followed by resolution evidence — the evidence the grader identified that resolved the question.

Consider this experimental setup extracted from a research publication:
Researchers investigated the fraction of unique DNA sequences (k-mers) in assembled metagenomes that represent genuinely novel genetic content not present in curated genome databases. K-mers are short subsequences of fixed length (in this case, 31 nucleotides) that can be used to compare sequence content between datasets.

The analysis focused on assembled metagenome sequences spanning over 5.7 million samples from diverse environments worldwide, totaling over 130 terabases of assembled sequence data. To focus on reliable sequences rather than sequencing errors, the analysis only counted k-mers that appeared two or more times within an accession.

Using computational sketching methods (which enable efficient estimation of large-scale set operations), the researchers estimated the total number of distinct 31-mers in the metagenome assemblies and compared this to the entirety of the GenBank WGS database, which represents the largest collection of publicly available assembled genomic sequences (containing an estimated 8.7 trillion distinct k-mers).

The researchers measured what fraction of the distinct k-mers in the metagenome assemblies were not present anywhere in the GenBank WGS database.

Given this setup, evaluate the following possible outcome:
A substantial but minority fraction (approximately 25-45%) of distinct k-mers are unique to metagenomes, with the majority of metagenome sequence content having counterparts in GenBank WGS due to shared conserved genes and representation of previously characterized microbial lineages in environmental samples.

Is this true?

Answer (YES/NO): NO